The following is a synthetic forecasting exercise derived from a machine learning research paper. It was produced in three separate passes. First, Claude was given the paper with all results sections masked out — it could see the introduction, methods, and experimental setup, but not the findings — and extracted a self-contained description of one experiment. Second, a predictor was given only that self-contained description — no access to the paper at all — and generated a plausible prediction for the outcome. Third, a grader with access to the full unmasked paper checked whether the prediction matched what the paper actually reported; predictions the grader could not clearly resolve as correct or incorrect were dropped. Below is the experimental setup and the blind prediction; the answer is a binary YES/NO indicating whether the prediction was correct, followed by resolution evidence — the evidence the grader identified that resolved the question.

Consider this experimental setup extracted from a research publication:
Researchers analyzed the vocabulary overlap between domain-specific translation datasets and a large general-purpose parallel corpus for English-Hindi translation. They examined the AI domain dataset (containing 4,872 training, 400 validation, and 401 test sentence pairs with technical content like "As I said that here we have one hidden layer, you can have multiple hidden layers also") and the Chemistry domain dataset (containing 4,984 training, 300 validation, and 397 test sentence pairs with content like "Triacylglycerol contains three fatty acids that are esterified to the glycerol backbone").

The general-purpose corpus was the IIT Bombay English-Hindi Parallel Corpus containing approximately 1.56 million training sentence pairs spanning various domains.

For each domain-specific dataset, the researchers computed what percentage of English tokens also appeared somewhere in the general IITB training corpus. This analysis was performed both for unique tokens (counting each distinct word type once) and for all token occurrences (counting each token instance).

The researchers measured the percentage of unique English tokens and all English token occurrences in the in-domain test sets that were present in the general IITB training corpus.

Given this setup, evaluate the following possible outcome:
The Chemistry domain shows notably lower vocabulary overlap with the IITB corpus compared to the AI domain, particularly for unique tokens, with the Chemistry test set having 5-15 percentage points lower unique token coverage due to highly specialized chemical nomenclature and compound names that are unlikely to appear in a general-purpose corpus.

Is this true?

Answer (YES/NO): NO